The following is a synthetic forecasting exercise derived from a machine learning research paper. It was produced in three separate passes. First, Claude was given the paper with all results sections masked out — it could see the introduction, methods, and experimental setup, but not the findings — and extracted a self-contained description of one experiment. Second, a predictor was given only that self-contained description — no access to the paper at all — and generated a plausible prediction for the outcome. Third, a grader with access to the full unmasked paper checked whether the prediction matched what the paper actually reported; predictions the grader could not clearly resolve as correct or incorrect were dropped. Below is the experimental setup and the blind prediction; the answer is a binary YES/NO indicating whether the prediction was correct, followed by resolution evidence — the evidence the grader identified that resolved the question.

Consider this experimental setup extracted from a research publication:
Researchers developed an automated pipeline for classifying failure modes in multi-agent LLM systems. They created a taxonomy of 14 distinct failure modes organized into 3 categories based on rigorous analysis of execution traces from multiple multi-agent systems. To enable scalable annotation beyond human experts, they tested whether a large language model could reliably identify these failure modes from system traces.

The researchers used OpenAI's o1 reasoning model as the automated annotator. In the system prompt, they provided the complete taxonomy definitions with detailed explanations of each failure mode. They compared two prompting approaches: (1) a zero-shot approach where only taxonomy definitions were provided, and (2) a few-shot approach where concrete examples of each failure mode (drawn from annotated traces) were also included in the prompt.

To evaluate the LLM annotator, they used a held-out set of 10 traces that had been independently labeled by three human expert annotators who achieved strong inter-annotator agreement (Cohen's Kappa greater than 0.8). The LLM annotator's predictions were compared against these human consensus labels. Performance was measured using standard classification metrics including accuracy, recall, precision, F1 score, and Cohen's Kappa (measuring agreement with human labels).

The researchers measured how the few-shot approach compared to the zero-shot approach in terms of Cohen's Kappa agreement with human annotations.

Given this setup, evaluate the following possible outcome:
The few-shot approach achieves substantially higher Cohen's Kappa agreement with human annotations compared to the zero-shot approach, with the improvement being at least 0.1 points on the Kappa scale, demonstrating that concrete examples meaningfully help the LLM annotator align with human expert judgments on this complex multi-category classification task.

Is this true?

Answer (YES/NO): YES